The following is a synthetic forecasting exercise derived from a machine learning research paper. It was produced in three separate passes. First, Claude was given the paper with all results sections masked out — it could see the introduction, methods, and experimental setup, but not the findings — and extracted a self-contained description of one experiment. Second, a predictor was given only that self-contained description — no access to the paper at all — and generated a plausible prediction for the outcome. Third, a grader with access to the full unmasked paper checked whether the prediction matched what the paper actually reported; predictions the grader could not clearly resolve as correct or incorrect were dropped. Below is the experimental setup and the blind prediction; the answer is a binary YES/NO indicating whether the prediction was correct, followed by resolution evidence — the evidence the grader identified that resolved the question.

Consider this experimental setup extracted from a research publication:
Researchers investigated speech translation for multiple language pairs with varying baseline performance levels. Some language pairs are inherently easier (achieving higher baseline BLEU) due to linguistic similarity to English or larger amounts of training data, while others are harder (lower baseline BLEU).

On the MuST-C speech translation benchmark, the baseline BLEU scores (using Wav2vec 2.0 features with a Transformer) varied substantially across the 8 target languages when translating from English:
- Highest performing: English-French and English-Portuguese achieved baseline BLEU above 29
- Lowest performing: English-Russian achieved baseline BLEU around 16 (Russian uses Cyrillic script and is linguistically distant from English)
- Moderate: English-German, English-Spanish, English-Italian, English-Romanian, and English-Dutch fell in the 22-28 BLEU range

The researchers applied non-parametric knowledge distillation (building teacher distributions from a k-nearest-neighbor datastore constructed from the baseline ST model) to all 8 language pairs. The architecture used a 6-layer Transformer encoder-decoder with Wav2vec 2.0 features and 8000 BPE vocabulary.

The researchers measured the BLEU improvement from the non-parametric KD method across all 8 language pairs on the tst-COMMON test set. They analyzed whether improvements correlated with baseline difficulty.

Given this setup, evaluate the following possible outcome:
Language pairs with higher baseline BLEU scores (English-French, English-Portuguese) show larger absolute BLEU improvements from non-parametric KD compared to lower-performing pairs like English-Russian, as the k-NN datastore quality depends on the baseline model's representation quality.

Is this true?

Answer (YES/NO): NO